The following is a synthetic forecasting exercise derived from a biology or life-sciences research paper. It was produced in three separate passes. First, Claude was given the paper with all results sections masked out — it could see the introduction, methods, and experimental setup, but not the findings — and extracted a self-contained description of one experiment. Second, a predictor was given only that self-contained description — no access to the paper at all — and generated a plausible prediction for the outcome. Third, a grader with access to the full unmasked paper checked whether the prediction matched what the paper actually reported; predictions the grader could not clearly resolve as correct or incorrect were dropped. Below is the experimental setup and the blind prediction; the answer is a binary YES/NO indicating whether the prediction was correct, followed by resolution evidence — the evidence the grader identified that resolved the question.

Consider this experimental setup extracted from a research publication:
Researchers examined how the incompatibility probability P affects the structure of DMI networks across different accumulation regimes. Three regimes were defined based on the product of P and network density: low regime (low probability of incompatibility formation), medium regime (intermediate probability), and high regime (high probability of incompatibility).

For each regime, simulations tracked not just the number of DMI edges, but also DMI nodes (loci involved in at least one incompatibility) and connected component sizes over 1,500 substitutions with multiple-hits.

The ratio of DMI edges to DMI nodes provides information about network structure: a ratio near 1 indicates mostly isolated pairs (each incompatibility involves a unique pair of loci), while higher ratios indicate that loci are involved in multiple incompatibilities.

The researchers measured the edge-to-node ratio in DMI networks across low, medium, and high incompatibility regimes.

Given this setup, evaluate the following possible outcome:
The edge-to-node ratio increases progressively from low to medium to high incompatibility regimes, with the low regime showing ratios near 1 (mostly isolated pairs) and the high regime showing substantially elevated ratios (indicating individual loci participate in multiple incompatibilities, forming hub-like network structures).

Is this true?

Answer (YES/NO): NO